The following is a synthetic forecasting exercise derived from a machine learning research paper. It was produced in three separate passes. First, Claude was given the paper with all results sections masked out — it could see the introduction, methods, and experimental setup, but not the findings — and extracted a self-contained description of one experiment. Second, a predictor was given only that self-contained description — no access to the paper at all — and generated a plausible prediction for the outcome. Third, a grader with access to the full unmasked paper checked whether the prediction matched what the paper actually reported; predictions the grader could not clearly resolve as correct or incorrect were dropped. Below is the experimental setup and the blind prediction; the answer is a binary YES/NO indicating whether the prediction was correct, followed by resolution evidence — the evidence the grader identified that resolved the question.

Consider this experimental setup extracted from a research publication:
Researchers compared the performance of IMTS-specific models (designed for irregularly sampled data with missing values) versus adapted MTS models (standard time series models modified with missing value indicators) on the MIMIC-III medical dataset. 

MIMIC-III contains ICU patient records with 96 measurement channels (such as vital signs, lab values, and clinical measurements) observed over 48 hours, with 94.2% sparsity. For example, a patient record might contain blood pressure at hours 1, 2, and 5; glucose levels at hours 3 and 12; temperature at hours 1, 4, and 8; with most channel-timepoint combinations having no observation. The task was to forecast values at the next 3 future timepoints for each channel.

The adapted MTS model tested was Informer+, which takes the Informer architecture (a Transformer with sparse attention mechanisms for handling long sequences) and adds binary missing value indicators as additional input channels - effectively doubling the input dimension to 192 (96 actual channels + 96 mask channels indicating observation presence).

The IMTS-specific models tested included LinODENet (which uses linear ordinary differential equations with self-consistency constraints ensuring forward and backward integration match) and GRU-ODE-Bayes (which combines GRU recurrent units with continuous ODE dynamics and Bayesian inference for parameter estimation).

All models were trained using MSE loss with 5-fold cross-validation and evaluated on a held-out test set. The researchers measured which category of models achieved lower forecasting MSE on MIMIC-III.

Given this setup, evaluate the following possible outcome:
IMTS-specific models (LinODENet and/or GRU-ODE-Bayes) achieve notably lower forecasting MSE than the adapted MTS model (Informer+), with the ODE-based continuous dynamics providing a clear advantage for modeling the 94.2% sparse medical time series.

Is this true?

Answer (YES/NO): YES